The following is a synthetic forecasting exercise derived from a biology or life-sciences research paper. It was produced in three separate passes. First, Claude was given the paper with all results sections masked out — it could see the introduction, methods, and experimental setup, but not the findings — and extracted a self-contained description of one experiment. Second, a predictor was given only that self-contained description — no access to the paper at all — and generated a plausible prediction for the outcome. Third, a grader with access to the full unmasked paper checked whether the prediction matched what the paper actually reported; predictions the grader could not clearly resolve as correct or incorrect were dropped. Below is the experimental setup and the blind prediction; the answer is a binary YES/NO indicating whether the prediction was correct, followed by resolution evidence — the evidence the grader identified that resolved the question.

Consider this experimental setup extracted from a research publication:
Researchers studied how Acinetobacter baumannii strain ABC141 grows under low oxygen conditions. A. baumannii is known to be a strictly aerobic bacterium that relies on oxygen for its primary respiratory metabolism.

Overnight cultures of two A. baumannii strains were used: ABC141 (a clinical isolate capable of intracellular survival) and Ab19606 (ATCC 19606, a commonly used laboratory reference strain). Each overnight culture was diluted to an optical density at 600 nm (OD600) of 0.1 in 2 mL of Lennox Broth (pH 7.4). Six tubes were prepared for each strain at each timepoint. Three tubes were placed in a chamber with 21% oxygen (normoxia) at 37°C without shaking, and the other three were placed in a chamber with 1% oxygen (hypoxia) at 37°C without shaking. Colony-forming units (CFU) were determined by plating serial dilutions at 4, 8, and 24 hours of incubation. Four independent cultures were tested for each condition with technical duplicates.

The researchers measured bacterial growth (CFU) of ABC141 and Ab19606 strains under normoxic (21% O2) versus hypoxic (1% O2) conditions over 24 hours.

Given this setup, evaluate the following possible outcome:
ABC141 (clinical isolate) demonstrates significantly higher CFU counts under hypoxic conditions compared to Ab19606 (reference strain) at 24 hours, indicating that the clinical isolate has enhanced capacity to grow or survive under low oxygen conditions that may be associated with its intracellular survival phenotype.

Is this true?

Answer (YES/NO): YES